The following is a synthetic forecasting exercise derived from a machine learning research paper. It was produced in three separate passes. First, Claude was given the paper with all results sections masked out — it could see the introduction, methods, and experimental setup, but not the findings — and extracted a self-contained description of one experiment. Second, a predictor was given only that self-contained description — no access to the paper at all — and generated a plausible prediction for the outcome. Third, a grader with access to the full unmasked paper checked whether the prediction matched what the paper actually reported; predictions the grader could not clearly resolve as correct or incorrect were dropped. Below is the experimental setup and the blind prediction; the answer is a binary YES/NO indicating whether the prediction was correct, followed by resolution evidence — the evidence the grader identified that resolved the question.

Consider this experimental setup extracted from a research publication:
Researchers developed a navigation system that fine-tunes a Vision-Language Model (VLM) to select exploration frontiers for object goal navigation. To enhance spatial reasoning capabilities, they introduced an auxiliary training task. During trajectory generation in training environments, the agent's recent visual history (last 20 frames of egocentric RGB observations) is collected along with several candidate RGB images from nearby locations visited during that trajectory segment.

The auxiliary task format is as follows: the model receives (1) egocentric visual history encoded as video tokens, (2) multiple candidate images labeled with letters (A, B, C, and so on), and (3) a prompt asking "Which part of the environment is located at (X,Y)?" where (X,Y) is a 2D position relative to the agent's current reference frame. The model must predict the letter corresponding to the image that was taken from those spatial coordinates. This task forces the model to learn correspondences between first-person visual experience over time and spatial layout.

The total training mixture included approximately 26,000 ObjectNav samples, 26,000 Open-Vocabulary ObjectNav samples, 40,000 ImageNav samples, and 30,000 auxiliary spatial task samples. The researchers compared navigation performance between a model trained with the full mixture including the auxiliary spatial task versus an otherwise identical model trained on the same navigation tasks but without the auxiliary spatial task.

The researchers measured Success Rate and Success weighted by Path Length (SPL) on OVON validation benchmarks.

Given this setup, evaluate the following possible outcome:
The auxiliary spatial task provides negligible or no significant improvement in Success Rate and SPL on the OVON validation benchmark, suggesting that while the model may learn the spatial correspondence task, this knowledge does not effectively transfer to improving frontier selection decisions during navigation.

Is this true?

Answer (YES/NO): NO